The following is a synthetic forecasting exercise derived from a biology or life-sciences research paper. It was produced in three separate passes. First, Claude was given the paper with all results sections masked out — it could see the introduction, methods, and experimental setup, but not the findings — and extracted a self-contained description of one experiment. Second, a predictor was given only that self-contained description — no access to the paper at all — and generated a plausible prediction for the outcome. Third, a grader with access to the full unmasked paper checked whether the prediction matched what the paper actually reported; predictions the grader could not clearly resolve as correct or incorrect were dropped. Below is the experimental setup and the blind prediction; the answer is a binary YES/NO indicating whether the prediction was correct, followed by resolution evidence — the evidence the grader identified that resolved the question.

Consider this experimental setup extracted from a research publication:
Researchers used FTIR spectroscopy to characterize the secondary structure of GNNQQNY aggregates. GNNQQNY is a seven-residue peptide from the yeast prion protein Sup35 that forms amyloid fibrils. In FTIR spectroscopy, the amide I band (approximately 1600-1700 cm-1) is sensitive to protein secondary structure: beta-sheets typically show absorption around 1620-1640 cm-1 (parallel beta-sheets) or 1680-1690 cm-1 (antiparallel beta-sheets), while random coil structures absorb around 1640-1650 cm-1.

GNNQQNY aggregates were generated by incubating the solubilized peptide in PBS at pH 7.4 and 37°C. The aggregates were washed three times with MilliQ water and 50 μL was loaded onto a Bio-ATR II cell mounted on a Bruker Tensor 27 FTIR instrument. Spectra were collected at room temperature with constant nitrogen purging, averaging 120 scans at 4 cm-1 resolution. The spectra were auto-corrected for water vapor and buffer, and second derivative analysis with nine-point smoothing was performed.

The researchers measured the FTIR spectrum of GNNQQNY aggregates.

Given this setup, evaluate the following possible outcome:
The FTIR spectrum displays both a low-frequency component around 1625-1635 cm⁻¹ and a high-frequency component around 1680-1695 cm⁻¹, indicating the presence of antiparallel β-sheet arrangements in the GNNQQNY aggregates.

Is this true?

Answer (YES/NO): NO